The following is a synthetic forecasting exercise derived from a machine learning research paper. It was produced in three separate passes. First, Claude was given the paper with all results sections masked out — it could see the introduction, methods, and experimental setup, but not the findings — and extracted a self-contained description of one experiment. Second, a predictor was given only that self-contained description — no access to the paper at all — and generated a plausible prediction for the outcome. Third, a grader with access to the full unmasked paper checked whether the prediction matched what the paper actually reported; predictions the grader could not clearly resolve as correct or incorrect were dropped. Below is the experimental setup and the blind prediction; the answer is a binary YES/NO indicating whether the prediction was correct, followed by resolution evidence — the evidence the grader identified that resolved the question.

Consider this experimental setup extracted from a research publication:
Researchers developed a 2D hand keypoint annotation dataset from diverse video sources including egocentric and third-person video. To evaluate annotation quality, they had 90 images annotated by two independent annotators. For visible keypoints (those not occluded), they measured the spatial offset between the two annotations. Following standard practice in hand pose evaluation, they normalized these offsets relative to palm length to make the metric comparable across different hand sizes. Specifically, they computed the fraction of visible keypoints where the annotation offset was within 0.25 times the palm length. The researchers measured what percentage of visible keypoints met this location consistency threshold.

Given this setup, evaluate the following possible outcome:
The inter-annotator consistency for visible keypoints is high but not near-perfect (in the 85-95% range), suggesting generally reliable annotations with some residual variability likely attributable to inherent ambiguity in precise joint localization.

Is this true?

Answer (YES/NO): YES